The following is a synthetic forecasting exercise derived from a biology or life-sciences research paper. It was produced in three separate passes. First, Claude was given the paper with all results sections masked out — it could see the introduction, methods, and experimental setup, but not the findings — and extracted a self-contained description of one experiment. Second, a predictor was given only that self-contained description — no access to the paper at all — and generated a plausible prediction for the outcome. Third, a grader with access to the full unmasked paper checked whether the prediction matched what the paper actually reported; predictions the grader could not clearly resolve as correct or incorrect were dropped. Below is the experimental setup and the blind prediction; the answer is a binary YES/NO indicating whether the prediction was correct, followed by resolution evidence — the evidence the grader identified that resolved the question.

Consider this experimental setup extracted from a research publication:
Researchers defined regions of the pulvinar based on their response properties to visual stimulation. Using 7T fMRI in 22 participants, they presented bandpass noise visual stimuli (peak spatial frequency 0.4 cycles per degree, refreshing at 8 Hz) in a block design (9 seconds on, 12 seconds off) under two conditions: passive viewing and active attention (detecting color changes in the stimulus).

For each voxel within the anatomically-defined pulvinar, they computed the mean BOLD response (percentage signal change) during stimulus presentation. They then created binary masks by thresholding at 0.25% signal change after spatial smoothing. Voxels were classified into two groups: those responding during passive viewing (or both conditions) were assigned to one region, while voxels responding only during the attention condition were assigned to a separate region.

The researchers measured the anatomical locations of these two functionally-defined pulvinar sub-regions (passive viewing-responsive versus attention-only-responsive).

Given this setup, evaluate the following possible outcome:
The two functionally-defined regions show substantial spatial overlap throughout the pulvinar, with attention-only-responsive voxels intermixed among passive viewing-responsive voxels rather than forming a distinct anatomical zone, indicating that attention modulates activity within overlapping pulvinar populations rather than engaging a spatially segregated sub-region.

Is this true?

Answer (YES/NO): NO